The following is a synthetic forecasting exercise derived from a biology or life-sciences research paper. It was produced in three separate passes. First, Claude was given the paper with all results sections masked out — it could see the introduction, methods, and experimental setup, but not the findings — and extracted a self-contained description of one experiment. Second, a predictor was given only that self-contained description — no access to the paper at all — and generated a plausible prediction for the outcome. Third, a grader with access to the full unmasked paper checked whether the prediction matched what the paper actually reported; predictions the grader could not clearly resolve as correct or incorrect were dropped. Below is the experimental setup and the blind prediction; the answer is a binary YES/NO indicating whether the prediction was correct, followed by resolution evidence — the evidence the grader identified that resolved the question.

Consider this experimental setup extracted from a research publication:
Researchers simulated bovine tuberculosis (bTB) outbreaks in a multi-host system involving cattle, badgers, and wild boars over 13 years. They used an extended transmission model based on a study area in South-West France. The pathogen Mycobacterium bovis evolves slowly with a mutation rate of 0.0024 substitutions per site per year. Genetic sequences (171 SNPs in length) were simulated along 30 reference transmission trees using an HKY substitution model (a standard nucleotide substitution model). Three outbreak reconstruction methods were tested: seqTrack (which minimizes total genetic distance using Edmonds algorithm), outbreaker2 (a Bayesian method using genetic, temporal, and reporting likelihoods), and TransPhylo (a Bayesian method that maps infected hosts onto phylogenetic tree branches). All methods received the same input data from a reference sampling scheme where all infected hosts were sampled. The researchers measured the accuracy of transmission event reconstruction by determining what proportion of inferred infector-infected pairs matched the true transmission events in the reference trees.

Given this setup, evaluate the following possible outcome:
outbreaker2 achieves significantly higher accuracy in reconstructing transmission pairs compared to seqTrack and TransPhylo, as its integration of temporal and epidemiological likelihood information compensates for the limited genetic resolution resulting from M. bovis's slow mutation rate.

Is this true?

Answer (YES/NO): NO